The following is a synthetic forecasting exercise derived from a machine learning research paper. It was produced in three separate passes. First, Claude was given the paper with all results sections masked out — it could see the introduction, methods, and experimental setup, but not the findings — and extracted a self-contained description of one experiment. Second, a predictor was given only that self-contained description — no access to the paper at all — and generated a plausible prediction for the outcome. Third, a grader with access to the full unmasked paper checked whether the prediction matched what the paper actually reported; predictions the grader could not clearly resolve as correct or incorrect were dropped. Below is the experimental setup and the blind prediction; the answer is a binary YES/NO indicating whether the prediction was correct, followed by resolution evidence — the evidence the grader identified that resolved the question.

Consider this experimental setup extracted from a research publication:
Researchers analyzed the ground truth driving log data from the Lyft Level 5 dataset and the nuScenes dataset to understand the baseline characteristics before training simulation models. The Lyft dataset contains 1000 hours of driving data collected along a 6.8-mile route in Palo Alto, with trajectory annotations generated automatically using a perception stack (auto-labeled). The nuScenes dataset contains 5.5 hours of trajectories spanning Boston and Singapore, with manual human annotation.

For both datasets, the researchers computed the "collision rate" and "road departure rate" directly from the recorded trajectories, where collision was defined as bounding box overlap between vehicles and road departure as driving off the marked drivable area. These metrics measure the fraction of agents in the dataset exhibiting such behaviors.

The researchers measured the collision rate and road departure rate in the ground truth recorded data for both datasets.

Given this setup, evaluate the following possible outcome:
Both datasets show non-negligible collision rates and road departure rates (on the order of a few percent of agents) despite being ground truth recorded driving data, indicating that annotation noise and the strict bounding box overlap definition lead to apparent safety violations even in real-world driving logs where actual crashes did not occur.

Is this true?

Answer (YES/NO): NO